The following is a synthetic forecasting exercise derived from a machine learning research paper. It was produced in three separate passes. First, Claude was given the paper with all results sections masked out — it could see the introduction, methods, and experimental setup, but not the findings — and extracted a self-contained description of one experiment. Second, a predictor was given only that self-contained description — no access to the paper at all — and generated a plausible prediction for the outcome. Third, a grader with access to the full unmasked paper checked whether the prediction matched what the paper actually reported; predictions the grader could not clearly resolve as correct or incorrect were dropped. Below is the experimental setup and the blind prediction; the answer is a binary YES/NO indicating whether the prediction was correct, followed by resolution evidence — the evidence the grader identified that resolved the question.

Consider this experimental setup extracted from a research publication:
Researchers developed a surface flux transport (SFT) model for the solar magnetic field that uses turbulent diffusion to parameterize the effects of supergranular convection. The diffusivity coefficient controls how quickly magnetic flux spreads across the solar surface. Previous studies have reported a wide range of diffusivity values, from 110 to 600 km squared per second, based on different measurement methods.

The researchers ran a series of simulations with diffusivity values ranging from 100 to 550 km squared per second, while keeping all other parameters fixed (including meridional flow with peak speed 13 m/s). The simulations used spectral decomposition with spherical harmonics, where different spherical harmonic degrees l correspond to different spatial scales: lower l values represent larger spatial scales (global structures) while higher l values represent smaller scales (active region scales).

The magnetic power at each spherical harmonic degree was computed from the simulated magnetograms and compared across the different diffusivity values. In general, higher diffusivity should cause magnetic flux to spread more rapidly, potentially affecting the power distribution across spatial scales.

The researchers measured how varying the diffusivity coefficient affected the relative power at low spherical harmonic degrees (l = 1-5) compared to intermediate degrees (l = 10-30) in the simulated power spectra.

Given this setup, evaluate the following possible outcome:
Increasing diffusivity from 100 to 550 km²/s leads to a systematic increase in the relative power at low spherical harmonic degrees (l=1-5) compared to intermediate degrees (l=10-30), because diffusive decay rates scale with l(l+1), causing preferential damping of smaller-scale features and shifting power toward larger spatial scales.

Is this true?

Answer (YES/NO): NO